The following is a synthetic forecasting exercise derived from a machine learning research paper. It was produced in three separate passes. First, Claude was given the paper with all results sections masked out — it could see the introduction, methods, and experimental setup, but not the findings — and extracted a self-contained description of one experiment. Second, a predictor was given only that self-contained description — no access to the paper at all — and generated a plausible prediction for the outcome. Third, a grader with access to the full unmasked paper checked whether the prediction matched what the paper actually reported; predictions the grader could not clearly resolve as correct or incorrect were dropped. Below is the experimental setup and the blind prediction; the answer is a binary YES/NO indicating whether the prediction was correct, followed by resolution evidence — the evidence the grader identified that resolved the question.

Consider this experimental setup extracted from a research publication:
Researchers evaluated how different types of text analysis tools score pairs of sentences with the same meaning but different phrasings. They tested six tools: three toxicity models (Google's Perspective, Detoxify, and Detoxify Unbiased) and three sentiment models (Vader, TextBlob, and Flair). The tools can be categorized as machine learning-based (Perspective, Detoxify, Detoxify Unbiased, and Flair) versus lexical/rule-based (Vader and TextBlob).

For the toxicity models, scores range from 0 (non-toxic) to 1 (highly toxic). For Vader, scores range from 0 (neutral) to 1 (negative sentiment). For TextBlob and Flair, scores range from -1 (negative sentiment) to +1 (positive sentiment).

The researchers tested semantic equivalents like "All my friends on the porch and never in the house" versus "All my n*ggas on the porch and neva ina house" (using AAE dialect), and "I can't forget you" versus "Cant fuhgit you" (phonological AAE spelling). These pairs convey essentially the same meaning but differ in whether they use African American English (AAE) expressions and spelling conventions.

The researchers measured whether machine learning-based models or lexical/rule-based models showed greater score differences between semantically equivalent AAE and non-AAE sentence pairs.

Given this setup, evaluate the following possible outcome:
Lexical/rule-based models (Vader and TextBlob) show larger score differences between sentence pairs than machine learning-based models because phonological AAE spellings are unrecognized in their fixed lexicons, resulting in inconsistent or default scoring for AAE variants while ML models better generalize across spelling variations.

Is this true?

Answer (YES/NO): NO